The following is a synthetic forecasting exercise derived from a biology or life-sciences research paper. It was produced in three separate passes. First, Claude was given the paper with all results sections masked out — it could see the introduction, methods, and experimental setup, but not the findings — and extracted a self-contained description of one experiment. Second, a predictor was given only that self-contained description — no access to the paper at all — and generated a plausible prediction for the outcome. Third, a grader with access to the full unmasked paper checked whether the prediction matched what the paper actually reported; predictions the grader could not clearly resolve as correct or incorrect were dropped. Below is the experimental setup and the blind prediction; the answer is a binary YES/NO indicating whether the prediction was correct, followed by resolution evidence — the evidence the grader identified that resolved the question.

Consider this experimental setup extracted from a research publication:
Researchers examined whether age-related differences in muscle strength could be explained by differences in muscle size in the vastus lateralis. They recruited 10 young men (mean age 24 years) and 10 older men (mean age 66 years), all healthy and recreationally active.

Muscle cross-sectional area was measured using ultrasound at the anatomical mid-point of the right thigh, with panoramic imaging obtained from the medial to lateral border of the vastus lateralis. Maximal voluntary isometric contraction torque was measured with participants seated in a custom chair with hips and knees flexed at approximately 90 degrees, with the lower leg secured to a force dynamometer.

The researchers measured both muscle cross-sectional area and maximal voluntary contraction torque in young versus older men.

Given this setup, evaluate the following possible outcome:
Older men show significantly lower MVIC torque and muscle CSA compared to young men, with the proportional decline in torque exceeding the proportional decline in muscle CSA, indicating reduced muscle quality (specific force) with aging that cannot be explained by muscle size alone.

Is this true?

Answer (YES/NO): NO